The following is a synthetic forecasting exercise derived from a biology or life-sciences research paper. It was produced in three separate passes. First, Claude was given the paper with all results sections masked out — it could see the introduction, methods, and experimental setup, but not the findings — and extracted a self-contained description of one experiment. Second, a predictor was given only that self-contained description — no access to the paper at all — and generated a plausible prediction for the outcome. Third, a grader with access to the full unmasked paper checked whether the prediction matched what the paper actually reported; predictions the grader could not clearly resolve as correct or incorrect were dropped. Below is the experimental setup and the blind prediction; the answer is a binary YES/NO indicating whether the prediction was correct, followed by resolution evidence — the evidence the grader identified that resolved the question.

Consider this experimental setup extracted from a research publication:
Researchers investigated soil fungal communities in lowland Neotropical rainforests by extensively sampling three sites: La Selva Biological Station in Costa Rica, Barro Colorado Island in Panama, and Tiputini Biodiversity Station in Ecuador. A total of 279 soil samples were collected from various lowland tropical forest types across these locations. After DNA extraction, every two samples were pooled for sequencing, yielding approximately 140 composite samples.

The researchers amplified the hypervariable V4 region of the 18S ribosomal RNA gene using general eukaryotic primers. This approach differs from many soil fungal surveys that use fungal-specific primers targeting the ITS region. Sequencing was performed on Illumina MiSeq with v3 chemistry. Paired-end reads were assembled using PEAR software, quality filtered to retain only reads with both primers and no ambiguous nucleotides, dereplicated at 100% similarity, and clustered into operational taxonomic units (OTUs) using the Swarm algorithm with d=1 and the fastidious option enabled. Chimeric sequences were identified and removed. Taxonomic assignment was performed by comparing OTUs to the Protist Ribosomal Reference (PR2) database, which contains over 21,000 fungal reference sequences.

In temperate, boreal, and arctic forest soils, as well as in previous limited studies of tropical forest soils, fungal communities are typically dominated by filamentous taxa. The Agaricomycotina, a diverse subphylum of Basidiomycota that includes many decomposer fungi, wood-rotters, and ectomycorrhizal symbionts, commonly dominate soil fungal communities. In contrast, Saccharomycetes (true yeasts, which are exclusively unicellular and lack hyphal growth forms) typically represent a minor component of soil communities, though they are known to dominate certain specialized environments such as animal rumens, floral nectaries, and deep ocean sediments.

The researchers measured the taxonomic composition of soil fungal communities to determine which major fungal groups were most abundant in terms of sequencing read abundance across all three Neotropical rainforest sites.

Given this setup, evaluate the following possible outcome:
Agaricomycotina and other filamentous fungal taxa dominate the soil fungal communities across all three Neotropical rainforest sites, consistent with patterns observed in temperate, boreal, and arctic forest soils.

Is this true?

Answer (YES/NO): NO